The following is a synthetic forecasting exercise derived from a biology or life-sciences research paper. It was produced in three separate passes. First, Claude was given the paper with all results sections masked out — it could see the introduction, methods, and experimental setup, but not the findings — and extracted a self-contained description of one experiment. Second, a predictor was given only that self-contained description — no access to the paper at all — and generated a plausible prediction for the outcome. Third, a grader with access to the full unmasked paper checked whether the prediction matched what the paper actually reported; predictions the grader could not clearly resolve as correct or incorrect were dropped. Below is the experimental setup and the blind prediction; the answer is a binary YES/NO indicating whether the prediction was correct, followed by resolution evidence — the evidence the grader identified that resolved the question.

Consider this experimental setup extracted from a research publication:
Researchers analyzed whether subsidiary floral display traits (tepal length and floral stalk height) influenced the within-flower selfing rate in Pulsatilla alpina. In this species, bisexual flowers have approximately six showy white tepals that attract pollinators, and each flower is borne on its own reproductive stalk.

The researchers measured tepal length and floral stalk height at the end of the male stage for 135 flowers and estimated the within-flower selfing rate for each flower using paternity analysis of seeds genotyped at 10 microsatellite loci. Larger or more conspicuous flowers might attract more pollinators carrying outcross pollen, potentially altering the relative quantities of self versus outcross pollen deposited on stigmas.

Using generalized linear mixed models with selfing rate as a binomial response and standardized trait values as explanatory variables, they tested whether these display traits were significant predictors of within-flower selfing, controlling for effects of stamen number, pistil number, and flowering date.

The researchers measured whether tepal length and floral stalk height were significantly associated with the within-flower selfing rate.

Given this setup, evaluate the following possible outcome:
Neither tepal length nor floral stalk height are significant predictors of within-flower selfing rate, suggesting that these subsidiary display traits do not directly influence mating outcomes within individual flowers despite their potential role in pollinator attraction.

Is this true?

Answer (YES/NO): YES